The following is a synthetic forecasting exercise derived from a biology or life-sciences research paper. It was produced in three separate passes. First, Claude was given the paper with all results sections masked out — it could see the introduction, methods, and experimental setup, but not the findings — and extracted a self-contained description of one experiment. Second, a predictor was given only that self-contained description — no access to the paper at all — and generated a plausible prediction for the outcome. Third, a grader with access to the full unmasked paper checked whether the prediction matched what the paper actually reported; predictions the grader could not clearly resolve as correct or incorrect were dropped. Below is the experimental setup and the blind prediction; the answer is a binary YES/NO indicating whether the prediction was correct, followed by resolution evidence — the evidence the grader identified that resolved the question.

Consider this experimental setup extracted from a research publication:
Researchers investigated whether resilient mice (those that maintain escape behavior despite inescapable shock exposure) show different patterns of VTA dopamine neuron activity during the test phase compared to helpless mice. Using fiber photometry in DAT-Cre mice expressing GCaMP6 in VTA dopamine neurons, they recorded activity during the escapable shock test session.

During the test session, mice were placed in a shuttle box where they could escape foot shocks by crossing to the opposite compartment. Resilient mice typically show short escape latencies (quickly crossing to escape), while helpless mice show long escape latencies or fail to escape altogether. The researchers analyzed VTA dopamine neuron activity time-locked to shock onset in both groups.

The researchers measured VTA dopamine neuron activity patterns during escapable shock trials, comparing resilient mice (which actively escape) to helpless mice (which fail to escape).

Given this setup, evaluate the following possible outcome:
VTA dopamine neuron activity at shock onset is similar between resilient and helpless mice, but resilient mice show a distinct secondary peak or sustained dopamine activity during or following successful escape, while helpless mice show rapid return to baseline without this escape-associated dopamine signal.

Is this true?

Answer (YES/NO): NO